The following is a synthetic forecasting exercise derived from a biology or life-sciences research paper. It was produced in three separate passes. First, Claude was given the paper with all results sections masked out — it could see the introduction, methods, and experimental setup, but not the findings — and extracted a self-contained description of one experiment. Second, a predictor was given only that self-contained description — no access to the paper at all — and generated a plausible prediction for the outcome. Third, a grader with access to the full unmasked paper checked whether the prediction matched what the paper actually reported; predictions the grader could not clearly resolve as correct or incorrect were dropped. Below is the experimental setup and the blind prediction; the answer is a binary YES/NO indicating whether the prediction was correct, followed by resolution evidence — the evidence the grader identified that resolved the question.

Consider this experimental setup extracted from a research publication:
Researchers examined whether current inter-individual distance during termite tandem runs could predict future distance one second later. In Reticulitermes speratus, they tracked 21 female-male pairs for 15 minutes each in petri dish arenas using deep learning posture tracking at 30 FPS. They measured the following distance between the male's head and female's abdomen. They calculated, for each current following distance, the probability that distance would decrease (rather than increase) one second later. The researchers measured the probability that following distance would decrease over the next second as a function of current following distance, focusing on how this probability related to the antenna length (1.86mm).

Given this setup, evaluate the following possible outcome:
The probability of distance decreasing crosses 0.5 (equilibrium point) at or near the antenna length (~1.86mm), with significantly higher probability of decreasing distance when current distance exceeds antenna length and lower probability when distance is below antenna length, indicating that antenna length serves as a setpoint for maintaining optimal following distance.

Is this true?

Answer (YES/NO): NO